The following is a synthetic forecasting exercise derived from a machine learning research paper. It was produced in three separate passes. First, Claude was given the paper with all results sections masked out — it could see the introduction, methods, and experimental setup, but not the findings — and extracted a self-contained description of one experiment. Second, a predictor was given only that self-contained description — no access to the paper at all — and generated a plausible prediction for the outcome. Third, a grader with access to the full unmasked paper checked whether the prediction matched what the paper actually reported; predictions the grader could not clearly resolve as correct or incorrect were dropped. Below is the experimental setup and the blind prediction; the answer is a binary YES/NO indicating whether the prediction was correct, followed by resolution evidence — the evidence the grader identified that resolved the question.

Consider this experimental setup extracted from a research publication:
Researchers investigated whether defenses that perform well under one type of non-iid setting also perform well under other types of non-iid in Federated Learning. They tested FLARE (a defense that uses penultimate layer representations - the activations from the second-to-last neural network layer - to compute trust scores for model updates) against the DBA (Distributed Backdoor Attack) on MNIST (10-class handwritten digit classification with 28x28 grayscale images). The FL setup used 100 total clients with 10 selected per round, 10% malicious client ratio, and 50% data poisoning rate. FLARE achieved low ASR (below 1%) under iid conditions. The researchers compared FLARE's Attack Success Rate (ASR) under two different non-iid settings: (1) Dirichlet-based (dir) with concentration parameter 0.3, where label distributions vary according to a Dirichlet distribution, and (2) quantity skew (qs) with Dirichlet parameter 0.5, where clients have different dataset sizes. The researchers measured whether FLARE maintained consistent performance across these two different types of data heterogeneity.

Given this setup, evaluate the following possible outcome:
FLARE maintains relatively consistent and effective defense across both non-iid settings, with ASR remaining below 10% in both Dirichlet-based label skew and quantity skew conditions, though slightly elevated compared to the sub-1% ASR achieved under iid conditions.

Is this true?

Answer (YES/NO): NO